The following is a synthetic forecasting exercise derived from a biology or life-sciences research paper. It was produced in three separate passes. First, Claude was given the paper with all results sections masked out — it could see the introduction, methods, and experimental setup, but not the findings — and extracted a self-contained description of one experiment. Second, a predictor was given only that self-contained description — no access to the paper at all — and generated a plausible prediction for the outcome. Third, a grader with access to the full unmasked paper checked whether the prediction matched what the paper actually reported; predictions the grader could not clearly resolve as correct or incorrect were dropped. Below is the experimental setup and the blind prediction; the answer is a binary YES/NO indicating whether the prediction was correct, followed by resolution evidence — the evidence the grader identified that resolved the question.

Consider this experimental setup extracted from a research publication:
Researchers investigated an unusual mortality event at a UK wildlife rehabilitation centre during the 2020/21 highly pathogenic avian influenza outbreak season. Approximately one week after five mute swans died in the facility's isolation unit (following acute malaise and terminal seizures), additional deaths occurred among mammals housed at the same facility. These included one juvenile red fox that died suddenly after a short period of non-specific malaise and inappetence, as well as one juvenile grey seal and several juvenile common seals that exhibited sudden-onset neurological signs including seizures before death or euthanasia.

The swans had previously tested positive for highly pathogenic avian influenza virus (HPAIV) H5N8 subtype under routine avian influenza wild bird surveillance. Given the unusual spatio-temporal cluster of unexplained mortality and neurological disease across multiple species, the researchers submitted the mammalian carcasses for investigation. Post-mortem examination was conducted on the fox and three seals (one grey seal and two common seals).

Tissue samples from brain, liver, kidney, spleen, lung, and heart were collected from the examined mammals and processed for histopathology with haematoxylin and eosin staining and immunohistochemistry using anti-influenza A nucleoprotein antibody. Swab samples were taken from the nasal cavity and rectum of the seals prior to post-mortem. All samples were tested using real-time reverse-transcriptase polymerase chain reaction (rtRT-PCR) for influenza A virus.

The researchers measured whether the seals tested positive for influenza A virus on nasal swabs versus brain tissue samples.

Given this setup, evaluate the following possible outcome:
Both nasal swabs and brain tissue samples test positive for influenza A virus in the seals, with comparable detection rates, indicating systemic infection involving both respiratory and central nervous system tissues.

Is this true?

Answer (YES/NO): NO